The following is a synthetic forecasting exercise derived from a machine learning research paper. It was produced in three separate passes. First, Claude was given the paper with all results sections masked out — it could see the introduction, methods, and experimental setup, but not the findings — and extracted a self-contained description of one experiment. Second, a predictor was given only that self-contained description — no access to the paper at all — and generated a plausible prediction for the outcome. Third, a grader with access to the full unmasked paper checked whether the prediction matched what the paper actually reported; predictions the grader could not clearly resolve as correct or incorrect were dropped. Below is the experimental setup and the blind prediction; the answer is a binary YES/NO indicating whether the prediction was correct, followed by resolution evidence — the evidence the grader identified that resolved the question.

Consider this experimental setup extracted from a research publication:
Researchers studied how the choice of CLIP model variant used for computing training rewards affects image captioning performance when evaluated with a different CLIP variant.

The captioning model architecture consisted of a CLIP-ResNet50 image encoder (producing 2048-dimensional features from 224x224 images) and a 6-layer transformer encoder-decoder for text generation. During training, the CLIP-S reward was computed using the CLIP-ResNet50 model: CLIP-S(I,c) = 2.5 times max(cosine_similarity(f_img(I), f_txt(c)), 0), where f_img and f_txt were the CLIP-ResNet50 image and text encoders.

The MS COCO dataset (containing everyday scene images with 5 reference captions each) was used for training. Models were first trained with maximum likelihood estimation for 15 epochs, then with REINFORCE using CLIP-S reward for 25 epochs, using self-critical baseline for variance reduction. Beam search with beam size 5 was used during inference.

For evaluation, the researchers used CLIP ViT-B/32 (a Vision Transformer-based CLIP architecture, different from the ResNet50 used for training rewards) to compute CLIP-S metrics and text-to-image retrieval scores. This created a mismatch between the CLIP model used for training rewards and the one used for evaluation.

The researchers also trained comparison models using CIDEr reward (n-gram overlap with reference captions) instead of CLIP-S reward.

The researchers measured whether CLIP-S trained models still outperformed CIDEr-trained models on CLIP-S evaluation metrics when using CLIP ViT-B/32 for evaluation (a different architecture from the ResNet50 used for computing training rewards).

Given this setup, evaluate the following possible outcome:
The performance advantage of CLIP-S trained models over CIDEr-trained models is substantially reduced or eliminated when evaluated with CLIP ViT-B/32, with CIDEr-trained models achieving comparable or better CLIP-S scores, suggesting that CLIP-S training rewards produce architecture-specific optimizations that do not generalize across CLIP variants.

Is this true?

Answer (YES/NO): NO